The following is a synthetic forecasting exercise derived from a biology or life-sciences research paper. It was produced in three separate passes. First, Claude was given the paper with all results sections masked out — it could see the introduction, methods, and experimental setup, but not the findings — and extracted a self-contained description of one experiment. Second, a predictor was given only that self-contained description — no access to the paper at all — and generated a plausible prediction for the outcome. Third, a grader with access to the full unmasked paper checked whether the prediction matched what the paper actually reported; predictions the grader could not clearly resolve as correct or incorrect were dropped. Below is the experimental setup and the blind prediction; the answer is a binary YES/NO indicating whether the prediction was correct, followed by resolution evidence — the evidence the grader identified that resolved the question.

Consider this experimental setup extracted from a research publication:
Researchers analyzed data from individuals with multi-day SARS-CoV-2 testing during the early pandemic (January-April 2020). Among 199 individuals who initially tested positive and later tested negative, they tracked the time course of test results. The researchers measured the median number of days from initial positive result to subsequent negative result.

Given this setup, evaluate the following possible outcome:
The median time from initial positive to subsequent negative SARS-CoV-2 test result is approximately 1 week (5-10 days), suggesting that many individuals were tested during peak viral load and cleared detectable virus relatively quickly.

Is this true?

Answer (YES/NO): NO